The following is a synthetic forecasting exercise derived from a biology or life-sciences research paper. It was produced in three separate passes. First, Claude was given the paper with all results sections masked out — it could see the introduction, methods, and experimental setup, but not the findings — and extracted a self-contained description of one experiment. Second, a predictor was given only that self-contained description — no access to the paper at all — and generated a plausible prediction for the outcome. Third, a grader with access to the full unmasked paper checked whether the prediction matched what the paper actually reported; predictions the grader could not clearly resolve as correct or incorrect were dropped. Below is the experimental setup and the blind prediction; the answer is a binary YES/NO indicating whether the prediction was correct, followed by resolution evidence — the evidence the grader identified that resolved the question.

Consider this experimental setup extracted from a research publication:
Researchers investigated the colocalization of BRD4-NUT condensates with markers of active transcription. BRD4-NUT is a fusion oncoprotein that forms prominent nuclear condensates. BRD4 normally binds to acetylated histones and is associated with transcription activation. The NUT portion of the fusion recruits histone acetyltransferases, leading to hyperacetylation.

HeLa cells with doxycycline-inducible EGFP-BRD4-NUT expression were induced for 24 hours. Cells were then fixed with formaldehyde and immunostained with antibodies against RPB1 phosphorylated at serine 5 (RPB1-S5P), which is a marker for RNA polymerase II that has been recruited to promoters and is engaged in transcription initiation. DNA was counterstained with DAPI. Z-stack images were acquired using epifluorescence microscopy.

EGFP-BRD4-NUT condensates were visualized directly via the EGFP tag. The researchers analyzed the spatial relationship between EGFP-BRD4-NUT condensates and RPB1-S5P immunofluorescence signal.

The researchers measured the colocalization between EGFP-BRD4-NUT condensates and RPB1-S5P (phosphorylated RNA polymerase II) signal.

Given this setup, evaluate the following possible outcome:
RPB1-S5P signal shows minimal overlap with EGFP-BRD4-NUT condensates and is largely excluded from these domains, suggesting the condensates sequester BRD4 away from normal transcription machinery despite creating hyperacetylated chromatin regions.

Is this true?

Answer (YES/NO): NO